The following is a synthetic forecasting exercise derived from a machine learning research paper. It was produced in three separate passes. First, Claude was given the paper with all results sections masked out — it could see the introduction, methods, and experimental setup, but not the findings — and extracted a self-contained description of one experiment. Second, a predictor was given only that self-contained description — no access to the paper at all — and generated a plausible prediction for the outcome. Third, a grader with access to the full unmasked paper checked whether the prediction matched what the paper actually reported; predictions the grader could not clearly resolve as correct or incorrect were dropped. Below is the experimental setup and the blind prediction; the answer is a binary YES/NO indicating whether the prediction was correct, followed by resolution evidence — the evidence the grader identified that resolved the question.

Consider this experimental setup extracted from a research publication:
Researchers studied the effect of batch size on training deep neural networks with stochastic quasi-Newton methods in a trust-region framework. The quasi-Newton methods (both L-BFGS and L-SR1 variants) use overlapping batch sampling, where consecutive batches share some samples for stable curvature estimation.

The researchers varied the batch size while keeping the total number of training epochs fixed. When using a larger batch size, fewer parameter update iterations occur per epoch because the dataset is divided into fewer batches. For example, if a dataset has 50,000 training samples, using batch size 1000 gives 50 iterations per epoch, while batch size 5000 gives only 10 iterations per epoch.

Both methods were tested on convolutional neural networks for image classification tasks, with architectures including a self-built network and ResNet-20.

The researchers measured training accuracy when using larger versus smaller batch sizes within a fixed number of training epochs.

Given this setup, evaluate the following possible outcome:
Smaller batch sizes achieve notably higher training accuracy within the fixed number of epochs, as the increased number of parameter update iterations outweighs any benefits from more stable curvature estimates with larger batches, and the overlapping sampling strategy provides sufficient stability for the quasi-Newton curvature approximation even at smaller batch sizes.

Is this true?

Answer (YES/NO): YES